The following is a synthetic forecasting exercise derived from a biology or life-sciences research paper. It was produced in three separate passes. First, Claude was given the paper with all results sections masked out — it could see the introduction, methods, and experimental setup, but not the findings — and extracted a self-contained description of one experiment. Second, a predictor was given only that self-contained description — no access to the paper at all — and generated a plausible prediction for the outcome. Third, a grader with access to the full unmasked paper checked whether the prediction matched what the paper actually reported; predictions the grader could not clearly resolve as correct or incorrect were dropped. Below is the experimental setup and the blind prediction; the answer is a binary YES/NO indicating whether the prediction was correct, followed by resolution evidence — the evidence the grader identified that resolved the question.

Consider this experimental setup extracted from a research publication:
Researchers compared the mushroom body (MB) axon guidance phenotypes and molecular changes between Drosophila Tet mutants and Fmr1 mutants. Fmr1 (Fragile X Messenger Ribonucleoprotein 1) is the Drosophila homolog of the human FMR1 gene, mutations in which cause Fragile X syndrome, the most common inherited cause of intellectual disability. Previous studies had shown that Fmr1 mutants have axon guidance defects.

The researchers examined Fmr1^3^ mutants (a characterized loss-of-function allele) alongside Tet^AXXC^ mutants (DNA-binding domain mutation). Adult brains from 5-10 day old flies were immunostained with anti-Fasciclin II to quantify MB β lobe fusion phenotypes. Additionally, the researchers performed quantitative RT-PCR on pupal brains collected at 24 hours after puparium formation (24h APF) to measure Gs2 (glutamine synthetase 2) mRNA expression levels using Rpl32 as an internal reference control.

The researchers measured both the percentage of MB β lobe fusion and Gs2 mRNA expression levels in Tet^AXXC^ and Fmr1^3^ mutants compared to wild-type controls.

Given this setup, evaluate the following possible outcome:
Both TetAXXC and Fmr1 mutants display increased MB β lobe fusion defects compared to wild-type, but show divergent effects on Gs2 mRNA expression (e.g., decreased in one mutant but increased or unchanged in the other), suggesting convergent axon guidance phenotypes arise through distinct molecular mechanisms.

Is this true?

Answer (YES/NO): NO